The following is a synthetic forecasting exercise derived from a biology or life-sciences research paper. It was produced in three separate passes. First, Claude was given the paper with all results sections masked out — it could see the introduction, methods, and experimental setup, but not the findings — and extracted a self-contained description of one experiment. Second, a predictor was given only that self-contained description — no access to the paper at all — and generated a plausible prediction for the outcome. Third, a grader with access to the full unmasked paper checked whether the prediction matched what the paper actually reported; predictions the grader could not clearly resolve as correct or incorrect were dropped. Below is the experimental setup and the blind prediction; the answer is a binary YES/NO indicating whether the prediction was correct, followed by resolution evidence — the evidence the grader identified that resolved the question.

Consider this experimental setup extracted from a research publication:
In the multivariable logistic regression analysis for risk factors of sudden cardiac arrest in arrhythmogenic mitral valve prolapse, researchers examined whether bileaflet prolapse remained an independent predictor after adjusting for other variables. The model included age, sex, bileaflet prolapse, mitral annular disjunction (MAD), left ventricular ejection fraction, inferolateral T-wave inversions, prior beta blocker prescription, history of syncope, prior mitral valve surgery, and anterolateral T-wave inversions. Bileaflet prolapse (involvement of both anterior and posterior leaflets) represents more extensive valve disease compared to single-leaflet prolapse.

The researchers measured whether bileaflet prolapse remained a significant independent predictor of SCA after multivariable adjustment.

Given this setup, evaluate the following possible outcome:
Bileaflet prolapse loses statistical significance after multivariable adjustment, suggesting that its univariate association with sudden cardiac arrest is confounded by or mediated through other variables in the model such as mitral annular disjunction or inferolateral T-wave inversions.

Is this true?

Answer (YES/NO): NO